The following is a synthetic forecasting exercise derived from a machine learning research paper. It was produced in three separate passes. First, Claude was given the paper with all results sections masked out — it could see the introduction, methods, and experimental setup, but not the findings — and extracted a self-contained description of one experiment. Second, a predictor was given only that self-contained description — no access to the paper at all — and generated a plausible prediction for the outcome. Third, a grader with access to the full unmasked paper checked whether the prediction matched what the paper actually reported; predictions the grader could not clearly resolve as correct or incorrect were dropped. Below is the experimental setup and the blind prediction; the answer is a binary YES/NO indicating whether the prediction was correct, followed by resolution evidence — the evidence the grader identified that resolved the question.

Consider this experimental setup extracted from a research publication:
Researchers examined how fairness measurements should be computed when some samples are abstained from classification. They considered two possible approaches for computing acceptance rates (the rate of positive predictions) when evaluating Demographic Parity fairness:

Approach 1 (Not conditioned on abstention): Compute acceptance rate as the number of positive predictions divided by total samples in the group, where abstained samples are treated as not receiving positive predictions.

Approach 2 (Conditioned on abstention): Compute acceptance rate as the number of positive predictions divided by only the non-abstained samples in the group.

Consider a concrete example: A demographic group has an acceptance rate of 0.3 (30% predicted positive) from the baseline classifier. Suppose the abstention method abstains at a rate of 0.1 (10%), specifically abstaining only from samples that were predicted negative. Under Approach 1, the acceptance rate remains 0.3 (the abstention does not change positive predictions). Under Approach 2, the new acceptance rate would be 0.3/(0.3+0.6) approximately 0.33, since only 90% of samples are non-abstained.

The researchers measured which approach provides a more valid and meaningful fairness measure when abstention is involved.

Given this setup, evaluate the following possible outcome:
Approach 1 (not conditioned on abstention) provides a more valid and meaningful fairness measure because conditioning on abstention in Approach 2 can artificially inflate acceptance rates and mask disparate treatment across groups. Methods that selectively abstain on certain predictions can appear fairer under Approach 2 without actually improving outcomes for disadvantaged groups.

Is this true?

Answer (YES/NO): YES